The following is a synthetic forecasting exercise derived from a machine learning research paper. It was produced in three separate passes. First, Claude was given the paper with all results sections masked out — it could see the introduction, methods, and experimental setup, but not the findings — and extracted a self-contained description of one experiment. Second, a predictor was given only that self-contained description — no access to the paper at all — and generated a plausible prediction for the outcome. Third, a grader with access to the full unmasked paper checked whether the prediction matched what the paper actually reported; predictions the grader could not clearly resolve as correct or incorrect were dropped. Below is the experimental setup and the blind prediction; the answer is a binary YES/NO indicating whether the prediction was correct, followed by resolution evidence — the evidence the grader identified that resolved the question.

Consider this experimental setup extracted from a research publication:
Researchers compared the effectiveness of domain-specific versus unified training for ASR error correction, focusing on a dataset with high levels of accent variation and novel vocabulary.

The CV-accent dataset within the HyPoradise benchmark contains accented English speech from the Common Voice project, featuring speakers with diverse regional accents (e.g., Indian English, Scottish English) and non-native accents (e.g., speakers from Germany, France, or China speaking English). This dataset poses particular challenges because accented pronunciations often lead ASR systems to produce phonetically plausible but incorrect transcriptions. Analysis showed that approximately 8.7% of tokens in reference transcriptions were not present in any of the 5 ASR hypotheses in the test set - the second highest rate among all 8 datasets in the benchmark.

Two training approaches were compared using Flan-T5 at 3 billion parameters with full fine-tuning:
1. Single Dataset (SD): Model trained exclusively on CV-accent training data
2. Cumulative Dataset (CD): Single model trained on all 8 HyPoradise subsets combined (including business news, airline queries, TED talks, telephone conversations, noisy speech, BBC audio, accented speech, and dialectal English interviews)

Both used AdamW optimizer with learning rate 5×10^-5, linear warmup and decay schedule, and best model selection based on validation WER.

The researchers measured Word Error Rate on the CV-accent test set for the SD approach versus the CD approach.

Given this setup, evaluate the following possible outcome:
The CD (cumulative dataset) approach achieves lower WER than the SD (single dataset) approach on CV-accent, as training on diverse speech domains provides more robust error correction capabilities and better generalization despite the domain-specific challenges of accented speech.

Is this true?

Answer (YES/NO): NO